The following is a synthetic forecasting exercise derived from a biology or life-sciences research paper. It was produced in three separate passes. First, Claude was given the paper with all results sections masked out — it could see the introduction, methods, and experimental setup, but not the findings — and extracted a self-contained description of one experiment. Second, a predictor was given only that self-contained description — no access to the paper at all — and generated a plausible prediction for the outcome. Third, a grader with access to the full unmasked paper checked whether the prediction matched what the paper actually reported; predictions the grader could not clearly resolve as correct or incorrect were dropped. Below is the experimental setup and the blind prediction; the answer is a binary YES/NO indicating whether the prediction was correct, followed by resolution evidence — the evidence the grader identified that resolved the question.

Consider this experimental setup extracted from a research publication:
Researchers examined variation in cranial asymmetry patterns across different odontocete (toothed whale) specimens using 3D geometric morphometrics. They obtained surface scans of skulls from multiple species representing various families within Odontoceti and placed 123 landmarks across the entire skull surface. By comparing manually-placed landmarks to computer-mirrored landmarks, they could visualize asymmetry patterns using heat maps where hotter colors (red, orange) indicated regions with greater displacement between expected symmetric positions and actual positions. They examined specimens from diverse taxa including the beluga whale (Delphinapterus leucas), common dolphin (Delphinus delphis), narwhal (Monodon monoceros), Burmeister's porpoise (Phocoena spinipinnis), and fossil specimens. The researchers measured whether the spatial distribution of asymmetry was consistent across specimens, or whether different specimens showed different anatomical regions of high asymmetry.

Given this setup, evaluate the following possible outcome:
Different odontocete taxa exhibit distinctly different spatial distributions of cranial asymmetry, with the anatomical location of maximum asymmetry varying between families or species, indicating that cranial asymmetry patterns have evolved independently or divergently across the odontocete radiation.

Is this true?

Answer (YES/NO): NO